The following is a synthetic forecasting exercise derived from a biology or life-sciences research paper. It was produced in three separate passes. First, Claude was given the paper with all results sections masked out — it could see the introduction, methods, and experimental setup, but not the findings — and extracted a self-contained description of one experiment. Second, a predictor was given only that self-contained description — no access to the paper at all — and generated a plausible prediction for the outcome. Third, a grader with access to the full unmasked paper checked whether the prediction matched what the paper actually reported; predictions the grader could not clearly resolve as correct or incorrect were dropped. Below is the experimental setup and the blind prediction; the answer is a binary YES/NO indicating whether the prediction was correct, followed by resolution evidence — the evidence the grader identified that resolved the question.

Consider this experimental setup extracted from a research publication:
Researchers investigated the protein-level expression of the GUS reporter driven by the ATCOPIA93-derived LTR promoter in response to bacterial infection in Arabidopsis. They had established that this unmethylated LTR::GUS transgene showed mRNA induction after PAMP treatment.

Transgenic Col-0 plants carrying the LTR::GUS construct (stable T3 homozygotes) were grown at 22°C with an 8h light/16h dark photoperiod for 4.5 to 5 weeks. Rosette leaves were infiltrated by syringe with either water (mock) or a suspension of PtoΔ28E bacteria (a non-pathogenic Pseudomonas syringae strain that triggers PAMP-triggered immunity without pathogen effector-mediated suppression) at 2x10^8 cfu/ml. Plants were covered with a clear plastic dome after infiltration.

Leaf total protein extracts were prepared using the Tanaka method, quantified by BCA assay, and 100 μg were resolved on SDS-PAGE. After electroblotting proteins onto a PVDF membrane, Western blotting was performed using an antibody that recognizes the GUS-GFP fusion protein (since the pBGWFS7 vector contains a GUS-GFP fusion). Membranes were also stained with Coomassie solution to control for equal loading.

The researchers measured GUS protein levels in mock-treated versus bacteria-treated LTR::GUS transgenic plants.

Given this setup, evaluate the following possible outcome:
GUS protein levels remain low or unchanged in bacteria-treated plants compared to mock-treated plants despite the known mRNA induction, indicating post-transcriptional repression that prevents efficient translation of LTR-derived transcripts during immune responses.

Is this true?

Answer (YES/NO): NO